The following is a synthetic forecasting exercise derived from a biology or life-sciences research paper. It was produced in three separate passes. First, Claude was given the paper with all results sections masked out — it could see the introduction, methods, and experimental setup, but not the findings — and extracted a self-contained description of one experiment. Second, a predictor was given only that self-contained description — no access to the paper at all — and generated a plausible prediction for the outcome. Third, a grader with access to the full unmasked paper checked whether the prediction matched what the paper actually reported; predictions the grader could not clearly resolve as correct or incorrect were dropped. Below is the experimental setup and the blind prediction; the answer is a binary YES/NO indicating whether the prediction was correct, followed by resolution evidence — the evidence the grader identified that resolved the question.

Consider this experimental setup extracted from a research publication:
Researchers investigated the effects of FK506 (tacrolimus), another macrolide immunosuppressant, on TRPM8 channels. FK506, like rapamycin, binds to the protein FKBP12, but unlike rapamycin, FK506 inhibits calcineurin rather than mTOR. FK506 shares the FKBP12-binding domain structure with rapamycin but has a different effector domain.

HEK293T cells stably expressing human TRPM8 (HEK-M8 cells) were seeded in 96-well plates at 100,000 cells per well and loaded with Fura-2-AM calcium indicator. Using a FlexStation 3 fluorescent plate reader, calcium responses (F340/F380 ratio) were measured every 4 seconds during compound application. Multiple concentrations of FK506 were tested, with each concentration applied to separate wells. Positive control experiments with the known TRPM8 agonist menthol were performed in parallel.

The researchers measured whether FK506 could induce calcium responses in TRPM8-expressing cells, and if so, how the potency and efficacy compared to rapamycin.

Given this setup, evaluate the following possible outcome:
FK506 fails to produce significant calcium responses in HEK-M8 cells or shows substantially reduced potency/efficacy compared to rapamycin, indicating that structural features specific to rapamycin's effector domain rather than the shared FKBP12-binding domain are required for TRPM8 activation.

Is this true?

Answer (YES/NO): NO